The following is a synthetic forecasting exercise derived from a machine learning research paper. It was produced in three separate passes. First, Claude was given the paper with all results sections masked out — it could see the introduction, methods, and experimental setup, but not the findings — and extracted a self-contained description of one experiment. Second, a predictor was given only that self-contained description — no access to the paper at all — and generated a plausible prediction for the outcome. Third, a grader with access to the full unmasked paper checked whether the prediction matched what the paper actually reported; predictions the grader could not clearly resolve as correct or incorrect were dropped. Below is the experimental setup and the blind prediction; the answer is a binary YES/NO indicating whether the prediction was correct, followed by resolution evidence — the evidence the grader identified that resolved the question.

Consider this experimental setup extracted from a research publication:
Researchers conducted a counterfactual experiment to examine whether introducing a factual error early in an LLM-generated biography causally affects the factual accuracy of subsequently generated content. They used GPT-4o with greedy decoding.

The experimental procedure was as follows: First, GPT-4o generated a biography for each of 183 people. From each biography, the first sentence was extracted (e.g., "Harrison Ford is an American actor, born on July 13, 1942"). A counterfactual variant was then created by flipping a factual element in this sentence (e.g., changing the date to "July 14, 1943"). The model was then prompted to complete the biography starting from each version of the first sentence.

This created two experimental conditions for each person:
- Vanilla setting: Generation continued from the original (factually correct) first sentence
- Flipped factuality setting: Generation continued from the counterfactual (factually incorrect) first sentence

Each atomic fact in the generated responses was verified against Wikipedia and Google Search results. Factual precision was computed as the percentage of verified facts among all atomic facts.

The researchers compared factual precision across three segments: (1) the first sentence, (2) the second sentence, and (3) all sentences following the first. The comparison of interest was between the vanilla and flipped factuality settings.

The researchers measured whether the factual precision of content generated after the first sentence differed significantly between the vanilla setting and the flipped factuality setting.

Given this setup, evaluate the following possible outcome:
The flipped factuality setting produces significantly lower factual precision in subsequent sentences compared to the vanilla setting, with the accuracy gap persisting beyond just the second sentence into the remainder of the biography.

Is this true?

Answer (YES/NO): NO